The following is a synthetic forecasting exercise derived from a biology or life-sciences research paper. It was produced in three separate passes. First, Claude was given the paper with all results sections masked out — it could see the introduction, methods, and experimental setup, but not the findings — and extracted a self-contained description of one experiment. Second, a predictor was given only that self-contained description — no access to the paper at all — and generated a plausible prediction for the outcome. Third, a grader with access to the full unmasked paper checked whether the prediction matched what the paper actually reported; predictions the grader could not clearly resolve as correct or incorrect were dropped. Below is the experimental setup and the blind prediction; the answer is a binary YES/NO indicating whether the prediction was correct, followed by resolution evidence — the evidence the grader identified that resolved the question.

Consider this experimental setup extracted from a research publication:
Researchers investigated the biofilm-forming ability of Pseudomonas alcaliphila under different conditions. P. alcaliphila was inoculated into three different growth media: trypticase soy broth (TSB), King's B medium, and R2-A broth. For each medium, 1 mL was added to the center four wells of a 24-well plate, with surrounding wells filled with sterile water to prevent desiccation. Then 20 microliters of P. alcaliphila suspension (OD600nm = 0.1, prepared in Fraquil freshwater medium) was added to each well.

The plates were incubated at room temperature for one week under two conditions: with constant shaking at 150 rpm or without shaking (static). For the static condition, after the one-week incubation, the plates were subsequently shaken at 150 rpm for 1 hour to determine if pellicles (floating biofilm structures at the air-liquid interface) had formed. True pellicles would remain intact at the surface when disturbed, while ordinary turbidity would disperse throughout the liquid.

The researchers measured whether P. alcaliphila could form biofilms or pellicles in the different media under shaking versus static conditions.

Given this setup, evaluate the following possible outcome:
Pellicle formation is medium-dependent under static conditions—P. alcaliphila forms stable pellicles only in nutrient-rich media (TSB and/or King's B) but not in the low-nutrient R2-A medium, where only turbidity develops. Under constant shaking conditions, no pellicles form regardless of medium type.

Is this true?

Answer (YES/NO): NO